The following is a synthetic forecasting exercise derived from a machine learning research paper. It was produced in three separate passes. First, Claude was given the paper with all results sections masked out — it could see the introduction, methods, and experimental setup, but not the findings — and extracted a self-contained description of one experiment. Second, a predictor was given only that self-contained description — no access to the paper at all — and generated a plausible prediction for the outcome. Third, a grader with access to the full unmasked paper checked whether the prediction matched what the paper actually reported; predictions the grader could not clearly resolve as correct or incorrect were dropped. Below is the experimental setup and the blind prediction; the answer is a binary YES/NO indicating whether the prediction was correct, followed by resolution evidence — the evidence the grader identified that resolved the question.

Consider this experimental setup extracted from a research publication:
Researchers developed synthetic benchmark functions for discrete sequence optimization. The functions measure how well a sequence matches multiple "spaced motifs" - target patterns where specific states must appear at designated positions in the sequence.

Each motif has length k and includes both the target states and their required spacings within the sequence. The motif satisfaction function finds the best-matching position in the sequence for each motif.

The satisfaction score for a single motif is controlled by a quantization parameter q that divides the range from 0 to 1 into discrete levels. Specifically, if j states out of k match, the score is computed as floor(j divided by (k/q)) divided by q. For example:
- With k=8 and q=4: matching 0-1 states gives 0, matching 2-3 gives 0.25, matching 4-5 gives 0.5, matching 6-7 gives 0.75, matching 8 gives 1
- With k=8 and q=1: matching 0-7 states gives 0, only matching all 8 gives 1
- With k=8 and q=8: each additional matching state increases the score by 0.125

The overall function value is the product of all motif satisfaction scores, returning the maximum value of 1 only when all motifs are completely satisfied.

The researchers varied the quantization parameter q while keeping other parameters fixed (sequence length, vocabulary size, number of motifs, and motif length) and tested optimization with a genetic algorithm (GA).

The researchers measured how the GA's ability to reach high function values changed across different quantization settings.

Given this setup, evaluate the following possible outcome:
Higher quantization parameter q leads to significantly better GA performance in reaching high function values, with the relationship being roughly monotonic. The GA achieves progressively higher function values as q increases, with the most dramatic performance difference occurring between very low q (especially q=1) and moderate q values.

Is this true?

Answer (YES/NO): YES